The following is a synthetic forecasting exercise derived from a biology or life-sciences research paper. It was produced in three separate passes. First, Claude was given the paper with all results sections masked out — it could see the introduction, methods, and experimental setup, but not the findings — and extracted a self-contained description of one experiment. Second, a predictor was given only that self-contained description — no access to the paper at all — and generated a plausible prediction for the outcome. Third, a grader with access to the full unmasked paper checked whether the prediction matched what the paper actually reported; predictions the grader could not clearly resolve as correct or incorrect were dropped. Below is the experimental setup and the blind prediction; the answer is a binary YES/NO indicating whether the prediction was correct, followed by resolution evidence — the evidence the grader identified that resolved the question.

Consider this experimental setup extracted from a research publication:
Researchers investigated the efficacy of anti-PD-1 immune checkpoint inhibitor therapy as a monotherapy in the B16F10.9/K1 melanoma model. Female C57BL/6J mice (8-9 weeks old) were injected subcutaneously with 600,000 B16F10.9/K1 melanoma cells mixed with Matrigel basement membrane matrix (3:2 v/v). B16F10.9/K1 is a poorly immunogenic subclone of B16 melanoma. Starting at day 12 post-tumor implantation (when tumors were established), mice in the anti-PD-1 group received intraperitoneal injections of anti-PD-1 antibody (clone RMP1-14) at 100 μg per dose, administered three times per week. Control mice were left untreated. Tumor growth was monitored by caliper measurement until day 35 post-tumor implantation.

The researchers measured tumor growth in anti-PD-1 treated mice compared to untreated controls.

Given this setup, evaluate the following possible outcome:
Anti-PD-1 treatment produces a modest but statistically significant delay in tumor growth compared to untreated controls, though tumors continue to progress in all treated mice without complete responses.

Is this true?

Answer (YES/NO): NO